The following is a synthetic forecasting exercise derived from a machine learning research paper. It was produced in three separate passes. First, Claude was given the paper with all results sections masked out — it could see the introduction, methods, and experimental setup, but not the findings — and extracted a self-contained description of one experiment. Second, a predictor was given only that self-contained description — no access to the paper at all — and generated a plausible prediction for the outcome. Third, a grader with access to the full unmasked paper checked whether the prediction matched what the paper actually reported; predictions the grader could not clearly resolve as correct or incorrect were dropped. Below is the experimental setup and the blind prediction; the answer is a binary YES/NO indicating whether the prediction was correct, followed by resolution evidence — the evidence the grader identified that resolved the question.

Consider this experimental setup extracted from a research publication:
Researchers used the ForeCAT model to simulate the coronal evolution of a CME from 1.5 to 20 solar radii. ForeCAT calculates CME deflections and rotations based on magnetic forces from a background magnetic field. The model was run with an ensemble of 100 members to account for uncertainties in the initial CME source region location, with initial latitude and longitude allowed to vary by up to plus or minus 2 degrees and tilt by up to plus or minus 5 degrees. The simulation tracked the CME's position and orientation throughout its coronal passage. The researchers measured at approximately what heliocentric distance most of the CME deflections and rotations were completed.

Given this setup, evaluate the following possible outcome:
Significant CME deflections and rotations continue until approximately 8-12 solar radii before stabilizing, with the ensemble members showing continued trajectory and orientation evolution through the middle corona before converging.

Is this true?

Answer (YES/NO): NO